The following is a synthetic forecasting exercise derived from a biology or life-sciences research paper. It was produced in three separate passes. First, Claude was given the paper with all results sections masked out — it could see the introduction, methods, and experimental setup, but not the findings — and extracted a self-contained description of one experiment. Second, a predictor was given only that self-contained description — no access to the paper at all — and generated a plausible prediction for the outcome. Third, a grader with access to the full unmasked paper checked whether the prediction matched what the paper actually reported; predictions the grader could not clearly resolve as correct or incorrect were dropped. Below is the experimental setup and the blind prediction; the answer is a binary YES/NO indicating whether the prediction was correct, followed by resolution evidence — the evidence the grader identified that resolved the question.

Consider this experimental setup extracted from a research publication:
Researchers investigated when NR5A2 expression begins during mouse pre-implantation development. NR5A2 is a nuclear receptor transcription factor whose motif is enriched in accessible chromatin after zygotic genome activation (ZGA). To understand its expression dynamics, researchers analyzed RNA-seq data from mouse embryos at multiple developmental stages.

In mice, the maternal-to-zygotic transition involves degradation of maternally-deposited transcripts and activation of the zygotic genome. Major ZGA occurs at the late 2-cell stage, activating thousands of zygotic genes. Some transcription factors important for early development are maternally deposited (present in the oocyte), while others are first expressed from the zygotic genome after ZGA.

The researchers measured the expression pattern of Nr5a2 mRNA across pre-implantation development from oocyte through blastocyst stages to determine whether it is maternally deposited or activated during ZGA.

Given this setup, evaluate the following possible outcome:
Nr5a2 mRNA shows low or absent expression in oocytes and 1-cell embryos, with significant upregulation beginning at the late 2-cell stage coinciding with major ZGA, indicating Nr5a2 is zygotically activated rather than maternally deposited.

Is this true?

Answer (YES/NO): YES